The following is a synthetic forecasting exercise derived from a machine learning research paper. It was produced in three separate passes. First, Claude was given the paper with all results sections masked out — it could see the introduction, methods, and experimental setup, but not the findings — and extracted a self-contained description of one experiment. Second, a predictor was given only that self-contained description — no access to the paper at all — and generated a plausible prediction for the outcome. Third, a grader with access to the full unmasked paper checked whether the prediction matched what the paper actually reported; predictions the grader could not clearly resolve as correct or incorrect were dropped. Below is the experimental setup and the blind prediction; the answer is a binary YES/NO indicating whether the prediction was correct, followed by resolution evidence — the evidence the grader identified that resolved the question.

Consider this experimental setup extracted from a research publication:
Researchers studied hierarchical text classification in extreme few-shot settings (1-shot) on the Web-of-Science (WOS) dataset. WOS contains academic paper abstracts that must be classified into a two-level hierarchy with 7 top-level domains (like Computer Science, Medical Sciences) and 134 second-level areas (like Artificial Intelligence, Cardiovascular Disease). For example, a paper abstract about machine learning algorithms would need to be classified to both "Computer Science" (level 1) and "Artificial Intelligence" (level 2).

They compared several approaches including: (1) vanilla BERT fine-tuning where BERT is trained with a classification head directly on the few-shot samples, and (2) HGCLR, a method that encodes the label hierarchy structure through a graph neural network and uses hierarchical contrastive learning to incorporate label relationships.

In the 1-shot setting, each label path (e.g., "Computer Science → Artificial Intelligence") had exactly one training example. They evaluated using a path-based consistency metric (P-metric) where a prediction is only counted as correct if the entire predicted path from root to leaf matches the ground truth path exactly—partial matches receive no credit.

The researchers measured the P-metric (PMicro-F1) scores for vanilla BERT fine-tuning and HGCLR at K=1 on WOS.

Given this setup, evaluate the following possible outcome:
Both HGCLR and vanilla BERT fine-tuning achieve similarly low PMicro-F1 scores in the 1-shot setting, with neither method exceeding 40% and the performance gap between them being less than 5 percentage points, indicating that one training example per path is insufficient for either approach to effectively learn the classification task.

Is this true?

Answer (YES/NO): YES